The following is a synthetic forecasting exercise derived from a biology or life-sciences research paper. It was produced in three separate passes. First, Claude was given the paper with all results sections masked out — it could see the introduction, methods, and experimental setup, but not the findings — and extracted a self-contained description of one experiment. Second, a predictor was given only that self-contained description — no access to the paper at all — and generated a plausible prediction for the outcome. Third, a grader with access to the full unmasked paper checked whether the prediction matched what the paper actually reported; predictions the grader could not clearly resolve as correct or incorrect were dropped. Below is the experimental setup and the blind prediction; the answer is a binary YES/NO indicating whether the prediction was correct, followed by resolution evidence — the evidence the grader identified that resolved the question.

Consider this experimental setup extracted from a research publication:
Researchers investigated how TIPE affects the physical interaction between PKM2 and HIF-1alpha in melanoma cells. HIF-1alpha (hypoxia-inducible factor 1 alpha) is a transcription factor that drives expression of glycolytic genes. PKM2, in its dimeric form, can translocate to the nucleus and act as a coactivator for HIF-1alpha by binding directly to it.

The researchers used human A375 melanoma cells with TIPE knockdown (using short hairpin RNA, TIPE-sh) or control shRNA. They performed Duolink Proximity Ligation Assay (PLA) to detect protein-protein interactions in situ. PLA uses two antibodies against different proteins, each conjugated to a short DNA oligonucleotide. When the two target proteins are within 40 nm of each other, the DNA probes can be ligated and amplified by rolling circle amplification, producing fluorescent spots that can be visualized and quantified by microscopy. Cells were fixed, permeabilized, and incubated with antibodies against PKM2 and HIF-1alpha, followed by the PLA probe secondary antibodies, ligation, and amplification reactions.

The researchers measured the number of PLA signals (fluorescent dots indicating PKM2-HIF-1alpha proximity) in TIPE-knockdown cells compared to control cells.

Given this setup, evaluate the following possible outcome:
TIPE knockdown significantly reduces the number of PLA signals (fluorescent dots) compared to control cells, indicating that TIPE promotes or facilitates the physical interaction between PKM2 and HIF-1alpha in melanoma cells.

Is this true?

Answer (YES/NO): YES